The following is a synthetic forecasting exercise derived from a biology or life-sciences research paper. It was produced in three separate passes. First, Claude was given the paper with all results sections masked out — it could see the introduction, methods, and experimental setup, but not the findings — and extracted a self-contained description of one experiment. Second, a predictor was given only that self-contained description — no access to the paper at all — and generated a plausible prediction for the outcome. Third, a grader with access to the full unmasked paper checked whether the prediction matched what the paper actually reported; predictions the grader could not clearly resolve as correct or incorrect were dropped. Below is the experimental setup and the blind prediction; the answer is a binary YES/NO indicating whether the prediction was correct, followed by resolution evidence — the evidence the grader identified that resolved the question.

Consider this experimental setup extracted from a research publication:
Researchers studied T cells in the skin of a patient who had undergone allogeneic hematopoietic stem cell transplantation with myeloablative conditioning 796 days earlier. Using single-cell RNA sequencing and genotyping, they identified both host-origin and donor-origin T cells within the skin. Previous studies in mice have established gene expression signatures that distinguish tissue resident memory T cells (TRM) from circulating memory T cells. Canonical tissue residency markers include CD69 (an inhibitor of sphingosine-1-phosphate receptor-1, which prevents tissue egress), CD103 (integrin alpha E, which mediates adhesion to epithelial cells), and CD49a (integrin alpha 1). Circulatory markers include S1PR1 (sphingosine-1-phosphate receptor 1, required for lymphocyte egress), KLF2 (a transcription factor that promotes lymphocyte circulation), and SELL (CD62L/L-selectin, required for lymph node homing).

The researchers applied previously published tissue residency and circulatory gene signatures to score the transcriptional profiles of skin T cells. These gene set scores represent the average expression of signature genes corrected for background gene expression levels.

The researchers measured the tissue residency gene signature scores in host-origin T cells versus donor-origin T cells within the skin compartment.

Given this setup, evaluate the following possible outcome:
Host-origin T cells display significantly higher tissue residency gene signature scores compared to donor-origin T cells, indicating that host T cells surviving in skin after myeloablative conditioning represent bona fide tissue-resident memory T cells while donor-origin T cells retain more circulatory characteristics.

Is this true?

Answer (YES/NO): YES